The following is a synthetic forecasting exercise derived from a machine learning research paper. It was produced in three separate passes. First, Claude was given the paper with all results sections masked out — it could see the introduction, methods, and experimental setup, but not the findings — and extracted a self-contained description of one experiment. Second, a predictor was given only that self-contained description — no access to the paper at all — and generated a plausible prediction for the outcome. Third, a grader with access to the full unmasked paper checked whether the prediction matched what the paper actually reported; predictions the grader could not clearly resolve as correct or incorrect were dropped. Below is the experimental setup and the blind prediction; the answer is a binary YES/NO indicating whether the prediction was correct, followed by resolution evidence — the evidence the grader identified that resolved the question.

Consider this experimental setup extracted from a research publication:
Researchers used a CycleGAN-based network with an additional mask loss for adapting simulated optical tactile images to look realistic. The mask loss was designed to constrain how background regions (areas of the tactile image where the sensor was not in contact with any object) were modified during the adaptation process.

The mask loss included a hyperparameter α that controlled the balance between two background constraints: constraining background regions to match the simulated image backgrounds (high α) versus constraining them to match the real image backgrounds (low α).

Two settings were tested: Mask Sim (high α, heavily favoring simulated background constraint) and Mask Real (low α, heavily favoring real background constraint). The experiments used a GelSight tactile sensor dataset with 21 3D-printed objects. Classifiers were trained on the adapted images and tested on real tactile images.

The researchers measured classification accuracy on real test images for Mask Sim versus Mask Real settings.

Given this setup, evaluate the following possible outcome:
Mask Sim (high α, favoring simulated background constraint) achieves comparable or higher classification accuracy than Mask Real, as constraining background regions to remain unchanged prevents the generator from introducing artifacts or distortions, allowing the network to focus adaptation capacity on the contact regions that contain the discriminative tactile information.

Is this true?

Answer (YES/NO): YES